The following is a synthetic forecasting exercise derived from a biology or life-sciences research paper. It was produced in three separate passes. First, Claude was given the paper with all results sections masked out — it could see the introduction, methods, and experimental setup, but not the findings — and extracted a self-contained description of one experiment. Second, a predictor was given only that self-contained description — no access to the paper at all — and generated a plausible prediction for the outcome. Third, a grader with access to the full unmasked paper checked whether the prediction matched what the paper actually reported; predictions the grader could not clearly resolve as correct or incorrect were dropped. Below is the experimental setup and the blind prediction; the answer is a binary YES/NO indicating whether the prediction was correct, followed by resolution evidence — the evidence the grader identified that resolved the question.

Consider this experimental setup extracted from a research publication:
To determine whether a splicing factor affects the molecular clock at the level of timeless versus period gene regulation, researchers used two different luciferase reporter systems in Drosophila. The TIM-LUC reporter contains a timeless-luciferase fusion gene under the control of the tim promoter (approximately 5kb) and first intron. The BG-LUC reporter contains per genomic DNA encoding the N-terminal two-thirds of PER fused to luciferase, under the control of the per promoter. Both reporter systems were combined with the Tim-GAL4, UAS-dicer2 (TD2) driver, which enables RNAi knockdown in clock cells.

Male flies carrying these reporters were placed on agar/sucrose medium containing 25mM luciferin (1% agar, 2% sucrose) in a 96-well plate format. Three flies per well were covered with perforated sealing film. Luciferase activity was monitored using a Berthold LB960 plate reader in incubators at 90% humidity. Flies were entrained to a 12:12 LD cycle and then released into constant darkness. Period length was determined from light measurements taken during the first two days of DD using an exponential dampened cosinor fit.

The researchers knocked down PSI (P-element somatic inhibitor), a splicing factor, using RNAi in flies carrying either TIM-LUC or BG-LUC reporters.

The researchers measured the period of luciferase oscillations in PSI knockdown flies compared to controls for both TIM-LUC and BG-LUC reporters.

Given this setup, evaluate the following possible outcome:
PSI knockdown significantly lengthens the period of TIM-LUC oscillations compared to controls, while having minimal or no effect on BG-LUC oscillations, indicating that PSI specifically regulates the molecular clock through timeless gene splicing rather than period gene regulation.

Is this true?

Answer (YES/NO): NO